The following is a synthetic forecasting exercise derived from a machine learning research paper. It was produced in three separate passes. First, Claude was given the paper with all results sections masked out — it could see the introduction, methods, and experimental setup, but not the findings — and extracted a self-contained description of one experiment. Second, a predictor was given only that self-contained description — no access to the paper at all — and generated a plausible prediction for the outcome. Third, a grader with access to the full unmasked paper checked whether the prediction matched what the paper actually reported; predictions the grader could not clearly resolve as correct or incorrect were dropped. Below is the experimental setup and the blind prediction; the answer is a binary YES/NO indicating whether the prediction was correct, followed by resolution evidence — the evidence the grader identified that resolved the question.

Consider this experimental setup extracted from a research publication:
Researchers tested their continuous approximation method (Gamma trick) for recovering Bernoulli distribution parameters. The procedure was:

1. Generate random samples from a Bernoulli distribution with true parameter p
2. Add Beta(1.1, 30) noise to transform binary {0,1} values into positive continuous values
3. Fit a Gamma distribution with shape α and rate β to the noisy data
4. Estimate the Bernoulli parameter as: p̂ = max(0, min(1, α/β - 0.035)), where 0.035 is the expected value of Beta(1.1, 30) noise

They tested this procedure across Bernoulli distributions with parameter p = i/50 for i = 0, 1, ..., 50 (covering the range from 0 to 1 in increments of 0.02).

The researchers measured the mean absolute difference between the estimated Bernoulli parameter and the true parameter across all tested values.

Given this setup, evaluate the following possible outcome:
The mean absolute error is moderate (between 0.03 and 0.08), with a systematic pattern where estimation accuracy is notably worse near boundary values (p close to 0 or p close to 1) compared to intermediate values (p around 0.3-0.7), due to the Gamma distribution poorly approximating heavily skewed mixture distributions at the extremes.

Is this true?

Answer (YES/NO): NO